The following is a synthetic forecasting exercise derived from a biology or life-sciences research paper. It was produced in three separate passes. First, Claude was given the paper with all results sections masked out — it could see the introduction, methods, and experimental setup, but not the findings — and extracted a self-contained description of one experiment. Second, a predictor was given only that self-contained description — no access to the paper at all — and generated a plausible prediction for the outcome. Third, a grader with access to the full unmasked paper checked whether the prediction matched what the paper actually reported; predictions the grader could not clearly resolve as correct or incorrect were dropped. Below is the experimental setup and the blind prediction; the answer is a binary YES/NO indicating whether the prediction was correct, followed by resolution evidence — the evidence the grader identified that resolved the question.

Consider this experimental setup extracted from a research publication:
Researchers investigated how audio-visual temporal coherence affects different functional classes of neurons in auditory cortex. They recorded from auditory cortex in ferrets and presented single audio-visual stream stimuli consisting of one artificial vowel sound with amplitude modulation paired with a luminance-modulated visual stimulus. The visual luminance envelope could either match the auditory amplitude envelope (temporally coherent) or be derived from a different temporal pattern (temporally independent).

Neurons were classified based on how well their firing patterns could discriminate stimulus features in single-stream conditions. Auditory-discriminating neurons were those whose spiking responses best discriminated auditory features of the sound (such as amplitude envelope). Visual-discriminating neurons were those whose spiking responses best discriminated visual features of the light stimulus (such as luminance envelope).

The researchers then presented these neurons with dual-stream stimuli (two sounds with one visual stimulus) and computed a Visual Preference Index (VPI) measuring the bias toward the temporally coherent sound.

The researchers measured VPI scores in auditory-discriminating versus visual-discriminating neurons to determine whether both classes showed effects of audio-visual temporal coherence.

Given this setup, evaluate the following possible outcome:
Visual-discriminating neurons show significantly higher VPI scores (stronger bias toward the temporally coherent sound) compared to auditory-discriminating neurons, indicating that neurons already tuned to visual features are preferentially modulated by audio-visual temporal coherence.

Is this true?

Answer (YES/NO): YES